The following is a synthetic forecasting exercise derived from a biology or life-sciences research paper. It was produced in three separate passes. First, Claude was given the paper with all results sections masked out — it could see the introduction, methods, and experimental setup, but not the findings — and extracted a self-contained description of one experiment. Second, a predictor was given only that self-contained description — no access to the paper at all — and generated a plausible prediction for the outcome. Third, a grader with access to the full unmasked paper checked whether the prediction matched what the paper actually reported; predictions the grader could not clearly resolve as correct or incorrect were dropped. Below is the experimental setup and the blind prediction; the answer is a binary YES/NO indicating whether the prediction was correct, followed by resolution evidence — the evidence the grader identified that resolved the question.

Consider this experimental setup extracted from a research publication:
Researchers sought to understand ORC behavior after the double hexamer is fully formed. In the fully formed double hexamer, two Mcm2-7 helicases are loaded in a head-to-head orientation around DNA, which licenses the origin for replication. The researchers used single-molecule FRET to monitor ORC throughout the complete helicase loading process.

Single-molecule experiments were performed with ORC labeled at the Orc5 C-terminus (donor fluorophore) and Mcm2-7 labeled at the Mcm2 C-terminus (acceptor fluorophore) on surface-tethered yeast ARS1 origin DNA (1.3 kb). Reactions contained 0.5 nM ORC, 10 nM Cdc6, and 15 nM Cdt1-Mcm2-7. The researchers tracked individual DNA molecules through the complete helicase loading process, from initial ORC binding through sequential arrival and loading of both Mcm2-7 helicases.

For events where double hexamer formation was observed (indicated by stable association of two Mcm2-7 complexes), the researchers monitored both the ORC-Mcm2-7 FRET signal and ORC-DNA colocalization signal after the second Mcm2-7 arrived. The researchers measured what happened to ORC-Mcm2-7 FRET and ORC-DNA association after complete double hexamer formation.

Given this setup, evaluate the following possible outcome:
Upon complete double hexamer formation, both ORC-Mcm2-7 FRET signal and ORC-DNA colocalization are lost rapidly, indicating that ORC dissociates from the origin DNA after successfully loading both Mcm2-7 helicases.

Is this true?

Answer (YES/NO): YES